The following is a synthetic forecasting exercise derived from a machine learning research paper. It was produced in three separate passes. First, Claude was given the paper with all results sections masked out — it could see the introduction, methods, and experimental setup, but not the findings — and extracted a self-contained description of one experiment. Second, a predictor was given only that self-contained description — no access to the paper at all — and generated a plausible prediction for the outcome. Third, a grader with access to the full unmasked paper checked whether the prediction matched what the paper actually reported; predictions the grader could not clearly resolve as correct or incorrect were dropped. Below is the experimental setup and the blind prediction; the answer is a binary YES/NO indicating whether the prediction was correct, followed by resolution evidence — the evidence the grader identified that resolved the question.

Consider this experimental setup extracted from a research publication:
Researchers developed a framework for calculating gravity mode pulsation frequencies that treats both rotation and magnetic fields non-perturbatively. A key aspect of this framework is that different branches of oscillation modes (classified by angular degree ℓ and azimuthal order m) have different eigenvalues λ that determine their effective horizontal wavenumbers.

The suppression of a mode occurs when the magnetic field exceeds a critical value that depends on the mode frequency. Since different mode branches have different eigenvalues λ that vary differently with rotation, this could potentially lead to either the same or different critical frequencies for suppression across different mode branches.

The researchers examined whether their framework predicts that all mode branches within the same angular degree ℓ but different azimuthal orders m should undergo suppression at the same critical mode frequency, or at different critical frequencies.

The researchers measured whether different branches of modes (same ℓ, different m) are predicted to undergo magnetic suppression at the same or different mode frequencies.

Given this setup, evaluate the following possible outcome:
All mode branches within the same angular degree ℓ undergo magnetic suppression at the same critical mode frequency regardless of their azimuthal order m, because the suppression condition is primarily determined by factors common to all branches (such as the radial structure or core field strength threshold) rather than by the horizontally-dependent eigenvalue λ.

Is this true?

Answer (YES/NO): NO